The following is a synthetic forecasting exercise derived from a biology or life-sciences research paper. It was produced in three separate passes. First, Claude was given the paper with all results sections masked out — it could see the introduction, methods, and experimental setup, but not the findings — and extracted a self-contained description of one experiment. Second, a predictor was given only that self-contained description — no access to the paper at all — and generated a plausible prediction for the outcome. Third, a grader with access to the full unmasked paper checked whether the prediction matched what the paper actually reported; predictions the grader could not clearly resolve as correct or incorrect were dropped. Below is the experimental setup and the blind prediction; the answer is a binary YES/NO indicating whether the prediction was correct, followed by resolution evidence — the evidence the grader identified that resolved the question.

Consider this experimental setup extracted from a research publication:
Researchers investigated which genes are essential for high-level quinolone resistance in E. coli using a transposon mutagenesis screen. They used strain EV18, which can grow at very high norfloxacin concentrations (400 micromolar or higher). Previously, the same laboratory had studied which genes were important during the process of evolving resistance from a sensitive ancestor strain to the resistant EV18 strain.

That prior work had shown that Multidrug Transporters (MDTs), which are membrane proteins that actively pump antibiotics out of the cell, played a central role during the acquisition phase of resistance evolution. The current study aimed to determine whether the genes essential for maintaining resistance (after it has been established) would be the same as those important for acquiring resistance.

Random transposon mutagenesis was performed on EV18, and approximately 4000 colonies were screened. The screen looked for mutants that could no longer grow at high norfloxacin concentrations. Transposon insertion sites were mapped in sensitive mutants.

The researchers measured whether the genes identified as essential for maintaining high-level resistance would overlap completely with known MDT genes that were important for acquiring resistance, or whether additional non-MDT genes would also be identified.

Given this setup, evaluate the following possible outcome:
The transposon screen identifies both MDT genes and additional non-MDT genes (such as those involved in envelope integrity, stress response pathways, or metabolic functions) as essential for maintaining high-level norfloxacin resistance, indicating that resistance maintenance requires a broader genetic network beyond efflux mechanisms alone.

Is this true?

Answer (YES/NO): YES